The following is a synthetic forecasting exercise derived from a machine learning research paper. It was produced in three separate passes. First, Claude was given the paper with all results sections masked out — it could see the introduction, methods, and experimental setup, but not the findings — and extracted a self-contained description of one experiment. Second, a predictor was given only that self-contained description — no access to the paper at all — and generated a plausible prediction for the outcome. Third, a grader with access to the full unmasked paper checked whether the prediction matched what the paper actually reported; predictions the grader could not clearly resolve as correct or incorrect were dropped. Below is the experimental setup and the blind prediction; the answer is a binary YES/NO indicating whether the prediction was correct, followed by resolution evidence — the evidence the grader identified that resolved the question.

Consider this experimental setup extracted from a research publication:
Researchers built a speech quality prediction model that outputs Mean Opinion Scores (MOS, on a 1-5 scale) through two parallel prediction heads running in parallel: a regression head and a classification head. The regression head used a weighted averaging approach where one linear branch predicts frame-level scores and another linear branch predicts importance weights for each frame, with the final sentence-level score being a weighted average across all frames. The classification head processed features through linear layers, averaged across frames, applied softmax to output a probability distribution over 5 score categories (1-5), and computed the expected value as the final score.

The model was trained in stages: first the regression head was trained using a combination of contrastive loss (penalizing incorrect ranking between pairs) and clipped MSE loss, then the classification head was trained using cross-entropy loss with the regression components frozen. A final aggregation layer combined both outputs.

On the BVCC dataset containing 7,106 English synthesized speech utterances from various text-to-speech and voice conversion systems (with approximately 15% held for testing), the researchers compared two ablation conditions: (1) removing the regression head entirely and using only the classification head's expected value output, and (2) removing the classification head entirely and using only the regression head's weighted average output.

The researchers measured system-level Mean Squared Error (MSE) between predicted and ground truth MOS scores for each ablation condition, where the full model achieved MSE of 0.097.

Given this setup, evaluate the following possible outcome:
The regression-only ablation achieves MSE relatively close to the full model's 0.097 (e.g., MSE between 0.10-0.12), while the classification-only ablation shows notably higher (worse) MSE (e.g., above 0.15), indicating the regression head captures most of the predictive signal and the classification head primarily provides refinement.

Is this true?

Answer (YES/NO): NO